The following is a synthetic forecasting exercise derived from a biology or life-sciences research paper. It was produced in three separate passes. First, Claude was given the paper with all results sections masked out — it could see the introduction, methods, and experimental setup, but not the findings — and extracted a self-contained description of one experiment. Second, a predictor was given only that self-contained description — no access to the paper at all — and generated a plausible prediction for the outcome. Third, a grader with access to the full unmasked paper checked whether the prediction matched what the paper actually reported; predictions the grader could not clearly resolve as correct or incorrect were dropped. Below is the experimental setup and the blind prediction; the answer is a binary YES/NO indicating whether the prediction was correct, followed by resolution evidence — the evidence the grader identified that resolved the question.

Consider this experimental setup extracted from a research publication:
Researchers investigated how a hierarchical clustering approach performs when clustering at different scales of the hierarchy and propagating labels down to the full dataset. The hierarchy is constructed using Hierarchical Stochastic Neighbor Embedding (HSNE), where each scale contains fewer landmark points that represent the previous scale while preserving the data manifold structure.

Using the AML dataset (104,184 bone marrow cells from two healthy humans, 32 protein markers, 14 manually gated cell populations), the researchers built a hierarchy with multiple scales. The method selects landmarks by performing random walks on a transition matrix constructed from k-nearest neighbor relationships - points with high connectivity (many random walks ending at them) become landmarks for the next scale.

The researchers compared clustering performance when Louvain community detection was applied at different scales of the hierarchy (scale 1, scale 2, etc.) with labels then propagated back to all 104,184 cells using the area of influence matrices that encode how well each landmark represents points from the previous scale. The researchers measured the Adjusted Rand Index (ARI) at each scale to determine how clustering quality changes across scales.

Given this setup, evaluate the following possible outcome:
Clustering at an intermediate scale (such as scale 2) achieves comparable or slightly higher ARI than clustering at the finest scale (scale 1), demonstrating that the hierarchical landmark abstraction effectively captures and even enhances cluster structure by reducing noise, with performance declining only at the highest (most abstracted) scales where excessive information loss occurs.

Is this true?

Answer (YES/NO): YES